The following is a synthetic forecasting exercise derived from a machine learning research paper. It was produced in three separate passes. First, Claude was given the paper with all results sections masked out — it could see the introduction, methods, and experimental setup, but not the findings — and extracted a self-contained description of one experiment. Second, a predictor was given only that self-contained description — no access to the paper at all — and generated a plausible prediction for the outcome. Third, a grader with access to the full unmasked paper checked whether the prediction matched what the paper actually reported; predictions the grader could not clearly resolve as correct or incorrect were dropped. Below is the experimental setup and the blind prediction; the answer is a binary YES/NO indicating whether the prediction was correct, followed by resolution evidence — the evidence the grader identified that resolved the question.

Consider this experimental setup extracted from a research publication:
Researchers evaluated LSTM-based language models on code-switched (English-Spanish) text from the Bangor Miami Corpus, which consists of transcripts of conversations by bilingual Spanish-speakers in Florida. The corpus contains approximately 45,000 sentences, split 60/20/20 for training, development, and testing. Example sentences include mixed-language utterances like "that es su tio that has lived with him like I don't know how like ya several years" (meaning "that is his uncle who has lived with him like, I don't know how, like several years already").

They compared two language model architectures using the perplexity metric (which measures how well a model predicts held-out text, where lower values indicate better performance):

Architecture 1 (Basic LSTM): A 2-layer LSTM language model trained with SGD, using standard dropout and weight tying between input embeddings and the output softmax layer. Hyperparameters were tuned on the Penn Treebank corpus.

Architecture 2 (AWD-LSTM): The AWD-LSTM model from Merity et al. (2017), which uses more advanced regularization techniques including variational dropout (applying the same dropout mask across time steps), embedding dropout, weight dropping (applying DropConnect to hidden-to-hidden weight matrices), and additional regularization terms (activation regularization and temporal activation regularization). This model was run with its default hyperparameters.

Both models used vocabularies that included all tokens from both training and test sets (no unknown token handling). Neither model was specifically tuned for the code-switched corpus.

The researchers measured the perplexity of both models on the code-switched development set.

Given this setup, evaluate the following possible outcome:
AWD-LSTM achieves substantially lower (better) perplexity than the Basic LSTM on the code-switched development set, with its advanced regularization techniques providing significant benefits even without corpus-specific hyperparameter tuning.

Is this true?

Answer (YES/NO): NO